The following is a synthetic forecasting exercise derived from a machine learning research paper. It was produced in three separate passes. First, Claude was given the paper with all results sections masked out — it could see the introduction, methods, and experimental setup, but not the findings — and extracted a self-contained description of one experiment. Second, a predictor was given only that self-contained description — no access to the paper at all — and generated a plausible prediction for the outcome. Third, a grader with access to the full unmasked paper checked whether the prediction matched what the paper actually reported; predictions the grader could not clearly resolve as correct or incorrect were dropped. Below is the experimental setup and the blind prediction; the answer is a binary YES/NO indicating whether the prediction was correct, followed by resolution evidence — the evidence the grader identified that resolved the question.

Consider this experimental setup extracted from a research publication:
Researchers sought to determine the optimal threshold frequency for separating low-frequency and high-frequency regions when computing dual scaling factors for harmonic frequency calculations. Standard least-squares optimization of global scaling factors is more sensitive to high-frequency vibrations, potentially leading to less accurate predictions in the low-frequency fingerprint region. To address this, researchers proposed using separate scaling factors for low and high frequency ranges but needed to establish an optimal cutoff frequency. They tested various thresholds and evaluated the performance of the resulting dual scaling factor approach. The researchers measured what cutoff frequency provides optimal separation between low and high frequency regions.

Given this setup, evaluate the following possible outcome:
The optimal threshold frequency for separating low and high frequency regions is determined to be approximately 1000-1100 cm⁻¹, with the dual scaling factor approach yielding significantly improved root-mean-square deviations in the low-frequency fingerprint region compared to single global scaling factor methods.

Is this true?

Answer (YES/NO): NO